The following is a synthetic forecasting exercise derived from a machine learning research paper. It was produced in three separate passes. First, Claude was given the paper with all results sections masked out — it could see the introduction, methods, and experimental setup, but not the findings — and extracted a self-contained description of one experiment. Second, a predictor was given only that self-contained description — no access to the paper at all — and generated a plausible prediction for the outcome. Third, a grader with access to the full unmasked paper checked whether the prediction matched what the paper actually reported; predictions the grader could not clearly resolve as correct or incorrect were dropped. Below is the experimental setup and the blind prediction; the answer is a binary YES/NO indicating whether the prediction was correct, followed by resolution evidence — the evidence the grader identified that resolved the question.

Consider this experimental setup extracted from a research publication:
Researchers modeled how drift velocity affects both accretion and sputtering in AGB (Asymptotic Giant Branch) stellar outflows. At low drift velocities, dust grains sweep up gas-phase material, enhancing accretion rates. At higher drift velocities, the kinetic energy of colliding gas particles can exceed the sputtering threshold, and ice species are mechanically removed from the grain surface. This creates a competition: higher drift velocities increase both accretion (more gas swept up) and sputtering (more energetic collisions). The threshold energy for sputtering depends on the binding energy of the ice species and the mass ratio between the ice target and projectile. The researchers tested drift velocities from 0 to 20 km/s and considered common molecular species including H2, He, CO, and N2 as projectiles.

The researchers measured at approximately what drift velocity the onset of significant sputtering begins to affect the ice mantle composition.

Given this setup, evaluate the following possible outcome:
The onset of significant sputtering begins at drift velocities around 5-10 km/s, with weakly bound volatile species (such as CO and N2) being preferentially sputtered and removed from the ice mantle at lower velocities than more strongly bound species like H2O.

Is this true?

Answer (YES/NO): NO